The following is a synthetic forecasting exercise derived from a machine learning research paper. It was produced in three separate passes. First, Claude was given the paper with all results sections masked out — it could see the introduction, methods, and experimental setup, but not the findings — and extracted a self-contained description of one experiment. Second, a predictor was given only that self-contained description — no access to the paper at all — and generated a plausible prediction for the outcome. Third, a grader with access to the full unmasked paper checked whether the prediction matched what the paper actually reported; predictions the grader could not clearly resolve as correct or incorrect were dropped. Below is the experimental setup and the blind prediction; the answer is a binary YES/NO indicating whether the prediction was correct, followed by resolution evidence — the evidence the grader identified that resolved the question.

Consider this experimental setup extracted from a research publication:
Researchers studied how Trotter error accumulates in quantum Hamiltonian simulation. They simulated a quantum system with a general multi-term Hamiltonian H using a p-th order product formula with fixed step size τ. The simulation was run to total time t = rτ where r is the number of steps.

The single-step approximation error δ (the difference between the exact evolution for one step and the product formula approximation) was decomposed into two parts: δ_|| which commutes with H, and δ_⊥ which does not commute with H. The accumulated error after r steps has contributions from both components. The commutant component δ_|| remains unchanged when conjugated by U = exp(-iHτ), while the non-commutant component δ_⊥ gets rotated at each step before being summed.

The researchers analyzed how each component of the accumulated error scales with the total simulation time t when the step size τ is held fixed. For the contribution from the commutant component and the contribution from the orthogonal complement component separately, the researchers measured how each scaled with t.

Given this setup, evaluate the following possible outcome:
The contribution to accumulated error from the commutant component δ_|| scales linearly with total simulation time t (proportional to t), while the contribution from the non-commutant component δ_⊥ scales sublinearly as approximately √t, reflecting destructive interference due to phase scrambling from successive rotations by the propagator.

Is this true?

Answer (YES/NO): NO